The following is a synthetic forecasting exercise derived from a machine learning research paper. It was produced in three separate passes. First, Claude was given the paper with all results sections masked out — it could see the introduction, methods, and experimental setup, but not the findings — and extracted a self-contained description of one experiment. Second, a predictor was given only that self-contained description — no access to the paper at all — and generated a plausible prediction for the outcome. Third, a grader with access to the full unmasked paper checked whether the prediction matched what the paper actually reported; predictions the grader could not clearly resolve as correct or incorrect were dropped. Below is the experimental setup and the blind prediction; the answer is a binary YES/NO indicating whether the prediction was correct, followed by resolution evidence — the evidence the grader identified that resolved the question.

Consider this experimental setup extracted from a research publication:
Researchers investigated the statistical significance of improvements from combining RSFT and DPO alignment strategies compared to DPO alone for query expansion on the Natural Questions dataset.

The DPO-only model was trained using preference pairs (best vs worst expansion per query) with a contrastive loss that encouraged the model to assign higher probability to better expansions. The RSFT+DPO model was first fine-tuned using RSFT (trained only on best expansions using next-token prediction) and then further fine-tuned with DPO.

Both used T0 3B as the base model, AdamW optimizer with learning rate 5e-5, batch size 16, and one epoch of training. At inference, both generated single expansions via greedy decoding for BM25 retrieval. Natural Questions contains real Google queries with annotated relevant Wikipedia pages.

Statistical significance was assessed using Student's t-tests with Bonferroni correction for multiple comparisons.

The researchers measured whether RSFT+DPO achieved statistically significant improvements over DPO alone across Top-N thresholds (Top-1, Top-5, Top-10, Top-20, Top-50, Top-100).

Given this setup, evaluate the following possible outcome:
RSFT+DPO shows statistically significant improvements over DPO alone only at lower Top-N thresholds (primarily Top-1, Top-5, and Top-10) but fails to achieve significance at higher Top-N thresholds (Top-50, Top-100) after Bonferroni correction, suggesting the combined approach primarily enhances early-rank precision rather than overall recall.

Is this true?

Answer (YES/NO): NO